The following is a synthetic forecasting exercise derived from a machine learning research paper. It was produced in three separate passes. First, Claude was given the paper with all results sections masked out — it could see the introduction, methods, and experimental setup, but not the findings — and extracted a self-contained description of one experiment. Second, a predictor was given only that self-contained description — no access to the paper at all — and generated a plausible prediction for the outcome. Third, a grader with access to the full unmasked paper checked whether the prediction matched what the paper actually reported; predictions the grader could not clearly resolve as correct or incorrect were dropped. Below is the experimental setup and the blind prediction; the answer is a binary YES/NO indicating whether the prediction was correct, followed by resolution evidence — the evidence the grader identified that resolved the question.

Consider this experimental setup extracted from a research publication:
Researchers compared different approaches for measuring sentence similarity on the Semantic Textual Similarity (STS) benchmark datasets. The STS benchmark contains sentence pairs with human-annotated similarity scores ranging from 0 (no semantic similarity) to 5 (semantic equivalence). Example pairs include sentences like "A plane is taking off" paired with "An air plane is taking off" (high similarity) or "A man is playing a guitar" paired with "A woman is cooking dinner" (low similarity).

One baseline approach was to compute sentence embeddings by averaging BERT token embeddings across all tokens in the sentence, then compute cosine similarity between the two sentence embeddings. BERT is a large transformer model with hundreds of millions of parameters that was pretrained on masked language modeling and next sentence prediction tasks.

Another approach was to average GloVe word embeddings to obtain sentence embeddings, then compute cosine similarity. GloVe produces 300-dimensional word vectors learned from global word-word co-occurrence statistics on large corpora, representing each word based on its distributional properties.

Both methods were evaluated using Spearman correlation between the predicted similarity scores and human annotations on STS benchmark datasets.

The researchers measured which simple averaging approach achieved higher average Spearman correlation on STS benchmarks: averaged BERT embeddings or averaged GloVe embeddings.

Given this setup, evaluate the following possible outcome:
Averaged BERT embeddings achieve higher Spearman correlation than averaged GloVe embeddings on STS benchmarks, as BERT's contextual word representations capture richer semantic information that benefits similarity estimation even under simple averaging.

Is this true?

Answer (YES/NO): NO